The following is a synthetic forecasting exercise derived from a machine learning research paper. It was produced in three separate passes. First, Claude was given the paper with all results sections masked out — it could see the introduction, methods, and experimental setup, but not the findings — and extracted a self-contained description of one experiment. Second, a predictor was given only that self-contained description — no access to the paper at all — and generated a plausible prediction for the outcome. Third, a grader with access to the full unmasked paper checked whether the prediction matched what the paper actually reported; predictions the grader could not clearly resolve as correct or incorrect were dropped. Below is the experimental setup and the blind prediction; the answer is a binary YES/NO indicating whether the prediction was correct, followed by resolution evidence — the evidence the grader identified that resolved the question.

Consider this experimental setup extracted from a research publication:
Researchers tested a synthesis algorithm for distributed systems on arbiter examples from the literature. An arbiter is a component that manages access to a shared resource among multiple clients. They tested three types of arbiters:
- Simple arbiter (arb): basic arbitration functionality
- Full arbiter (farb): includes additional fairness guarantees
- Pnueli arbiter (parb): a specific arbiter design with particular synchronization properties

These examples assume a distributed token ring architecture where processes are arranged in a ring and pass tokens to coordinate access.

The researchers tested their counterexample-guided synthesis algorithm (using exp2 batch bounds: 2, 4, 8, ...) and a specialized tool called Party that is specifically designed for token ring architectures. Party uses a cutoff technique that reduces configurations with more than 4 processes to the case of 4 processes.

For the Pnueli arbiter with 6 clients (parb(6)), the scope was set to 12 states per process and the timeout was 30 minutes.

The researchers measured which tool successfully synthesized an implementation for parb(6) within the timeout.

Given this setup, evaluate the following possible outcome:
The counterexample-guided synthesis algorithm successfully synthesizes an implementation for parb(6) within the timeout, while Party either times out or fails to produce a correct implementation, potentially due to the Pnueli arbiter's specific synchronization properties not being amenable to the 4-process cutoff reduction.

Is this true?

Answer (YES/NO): YES